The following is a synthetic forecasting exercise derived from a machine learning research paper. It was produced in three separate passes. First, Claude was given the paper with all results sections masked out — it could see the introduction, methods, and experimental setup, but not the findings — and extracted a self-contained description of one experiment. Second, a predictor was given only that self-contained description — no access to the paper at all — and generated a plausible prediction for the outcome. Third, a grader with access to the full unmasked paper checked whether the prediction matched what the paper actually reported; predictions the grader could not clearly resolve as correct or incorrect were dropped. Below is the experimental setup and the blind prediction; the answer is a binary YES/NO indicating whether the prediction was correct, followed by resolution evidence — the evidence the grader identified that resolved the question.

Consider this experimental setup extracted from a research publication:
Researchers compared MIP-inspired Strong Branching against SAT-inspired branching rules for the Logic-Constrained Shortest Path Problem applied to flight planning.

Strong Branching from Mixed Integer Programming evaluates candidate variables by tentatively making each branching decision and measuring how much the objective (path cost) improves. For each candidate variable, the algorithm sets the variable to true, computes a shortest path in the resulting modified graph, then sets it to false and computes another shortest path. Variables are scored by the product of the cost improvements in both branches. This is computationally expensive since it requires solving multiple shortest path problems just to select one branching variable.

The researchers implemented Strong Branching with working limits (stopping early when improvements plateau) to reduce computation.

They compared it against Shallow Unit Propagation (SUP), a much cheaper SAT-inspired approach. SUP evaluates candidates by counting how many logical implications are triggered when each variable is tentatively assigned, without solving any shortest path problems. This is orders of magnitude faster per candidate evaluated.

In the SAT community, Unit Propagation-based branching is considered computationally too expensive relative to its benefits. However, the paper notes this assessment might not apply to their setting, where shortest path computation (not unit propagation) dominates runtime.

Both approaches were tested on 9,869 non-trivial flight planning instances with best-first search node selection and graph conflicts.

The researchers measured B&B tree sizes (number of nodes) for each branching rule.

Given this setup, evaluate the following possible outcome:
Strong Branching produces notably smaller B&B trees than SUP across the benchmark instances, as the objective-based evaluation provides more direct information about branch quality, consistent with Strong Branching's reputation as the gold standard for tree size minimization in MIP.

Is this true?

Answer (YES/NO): YES